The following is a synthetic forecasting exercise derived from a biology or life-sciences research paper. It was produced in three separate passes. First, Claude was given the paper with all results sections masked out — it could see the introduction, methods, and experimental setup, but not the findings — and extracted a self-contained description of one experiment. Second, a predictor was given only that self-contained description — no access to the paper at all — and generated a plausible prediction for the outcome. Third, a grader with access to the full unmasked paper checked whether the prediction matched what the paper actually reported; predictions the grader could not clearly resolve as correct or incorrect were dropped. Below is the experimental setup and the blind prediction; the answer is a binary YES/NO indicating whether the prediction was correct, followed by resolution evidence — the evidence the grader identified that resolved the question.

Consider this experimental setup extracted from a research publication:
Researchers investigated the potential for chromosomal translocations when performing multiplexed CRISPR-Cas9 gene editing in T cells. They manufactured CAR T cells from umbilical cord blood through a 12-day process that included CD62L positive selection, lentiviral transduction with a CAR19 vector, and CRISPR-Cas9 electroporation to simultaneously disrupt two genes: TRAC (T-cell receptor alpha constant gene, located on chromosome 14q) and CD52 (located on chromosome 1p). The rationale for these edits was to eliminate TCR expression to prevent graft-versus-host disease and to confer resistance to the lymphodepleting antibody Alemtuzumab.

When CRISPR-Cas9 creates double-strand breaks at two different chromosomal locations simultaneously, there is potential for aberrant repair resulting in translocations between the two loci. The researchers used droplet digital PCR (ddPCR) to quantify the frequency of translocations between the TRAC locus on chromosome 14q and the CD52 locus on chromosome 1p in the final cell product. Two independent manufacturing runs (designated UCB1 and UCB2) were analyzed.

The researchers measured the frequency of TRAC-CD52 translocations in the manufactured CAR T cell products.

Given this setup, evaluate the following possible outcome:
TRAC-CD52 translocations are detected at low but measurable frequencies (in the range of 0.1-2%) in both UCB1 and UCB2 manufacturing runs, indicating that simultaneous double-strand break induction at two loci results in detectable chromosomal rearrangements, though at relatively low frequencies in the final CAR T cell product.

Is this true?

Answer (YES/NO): YES